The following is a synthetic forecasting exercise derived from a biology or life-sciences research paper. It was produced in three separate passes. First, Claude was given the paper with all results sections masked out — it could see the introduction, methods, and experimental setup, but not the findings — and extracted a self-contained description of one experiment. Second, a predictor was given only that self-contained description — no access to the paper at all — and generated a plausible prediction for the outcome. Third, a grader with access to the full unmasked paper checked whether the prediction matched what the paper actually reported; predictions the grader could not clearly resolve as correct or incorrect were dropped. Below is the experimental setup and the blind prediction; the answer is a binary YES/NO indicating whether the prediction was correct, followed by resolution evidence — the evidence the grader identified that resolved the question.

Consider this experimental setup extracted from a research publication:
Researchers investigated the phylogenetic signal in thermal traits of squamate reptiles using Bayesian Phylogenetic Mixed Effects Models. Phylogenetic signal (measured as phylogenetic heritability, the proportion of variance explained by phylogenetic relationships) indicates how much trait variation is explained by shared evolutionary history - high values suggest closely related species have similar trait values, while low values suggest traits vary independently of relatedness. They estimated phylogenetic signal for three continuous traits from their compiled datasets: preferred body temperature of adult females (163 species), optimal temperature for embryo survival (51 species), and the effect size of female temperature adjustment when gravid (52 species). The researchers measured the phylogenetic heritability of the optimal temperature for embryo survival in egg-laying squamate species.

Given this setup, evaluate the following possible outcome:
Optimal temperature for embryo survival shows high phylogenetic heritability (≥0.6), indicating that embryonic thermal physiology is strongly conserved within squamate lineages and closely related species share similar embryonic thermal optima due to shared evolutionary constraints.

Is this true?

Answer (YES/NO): YES